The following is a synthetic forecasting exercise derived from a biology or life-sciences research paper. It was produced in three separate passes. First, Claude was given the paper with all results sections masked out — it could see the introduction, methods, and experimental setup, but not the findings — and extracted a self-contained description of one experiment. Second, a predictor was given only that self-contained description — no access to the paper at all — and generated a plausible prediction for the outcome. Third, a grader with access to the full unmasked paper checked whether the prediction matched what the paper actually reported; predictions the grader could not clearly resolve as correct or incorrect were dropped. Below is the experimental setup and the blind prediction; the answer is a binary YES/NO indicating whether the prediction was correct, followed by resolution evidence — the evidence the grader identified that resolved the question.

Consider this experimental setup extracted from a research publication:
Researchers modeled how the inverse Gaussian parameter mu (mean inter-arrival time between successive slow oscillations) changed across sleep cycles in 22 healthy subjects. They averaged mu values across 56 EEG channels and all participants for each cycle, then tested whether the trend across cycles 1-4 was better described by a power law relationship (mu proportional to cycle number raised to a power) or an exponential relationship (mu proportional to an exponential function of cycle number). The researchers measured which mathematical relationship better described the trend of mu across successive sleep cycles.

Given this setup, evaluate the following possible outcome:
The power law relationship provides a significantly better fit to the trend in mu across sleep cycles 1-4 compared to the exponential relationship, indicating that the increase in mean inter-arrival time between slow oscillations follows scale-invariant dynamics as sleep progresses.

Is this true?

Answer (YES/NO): NO